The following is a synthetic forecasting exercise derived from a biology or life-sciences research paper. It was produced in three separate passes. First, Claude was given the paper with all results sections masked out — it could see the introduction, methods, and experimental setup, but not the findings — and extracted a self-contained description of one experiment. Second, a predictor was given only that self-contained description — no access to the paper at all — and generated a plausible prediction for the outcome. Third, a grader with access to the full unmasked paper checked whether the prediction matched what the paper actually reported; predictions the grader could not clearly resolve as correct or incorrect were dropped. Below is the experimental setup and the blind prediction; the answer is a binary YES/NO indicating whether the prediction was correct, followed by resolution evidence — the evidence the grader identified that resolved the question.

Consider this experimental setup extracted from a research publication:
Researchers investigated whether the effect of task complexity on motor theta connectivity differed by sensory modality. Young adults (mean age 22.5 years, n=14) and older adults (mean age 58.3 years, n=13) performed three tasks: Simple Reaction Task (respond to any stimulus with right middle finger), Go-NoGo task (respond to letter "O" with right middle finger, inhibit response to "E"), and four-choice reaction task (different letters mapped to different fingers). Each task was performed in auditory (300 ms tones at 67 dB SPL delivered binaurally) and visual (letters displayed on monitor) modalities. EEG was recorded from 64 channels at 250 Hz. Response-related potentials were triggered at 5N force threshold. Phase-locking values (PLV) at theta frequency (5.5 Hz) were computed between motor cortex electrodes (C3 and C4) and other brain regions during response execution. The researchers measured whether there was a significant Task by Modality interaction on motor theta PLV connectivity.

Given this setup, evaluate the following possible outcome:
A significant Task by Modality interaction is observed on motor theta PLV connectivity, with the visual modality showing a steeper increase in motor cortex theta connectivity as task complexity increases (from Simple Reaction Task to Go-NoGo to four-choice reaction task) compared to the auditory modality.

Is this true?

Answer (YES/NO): NO